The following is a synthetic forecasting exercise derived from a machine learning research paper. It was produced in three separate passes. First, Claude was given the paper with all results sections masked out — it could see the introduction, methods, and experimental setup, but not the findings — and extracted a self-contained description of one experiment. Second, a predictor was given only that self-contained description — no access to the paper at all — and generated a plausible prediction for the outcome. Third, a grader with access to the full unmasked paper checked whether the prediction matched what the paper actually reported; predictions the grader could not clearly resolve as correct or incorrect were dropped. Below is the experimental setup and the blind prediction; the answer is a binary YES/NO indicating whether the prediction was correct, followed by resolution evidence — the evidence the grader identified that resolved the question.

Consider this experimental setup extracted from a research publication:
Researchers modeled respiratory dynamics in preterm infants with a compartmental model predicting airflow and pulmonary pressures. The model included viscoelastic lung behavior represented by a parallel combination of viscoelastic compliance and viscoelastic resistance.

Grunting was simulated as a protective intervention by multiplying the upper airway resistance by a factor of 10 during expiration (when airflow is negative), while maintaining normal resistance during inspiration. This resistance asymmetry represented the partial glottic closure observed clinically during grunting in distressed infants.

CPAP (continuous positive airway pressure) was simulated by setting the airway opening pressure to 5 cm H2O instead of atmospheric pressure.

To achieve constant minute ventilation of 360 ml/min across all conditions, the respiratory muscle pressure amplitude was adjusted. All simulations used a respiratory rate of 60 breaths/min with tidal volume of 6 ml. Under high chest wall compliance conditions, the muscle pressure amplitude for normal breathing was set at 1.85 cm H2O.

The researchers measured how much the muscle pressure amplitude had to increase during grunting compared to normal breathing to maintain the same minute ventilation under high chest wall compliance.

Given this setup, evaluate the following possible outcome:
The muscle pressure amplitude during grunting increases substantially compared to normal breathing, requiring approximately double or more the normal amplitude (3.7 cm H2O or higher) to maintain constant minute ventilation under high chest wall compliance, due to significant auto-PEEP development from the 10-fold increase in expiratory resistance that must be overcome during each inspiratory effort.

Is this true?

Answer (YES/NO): NO